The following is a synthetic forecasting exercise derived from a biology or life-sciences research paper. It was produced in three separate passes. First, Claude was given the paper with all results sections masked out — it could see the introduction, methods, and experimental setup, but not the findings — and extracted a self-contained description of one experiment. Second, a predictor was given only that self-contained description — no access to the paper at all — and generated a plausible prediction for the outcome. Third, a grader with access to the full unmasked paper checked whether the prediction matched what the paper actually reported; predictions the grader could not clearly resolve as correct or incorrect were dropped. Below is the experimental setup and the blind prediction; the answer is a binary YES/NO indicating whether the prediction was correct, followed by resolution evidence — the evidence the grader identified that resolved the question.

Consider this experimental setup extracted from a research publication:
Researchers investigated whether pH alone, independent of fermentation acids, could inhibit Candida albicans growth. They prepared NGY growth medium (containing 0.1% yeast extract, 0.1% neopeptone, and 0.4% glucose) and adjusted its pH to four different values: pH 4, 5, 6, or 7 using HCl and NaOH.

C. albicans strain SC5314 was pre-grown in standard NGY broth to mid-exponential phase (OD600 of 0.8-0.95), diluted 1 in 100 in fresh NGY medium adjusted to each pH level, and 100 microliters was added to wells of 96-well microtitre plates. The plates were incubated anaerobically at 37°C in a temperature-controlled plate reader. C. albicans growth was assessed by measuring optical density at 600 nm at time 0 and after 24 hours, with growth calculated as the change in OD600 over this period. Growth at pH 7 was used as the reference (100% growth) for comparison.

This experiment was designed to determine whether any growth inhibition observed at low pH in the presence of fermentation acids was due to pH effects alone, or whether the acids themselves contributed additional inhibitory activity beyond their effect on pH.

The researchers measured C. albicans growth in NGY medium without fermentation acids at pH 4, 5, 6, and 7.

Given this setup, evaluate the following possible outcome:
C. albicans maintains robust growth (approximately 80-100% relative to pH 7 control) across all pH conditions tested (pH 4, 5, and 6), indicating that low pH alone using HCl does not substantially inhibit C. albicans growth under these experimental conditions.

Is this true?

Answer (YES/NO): YES